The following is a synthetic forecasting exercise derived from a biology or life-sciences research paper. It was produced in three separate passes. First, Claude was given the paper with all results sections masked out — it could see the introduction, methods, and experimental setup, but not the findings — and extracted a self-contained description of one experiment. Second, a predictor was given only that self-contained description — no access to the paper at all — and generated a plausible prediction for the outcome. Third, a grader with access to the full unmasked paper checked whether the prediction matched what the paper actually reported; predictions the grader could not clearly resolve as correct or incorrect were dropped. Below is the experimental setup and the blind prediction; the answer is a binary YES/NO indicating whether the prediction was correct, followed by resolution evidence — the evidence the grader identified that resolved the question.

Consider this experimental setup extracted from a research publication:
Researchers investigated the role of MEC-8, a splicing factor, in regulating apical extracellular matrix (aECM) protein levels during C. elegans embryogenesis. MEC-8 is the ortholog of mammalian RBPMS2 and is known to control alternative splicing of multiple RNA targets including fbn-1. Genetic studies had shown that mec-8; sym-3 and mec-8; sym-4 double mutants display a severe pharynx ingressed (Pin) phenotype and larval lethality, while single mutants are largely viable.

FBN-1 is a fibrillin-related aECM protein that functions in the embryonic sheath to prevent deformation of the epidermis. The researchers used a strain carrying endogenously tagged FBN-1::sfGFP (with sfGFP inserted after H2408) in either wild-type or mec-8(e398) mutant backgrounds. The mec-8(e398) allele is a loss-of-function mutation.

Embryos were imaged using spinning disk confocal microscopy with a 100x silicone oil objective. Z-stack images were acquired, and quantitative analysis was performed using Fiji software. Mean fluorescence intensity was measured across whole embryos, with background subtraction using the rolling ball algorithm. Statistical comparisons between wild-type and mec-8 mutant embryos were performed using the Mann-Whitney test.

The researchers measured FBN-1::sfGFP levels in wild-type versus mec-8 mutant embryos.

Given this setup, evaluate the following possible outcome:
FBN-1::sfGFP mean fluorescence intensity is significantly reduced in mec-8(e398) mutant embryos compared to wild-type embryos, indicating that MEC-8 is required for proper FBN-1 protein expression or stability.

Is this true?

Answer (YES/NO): NO